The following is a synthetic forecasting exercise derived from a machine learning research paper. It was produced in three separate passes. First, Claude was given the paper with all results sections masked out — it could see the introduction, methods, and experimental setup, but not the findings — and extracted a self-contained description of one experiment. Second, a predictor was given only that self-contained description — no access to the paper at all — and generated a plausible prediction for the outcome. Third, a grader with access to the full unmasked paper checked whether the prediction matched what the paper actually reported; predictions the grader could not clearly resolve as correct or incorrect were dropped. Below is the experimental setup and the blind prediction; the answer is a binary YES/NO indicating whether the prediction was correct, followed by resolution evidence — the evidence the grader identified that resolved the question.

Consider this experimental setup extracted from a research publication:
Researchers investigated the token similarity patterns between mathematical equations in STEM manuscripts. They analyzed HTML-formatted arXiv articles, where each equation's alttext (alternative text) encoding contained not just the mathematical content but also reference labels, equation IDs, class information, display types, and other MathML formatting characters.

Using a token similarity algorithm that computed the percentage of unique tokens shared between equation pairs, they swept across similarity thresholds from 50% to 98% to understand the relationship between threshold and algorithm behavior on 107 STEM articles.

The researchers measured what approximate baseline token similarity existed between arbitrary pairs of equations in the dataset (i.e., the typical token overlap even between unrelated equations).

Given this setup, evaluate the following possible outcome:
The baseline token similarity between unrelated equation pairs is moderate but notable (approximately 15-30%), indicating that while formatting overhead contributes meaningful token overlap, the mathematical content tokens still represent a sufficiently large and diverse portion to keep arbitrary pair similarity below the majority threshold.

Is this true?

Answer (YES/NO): NO